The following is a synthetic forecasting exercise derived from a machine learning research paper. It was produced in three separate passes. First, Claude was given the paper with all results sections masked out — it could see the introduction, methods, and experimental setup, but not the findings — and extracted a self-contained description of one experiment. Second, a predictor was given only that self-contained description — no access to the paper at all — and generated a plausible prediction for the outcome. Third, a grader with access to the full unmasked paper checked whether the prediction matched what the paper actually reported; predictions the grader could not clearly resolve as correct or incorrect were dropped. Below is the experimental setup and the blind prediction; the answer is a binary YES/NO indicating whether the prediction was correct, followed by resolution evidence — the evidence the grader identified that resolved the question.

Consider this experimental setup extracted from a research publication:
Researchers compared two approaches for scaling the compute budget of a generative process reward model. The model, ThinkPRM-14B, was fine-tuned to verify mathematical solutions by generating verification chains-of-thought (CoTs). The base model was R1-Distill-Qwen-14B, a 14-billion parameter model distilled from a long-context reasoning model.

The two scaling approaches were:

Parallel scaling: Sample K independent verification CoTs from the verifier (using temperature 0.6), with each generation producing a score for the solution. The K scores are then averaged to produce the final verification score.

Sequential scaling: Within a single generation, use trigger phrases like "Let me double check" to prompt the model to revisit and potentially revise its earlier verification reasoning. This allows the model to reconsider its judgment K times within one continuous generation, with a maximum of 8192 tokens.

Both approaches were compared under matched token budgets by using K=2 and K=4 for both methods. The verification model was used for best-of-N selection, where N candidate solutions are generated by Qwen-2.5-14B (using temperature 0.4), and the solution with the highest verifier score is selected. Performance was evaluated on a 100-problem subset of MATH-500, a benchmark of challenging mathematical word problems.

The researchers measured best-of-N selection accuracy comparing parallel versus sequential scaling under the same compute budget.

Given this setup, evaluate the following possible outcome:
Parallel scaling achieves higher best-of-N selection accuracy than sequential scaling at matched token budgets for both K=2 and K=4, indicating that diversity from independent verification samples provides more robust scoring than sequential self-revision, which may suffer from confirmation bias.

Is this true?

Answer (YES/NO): NO